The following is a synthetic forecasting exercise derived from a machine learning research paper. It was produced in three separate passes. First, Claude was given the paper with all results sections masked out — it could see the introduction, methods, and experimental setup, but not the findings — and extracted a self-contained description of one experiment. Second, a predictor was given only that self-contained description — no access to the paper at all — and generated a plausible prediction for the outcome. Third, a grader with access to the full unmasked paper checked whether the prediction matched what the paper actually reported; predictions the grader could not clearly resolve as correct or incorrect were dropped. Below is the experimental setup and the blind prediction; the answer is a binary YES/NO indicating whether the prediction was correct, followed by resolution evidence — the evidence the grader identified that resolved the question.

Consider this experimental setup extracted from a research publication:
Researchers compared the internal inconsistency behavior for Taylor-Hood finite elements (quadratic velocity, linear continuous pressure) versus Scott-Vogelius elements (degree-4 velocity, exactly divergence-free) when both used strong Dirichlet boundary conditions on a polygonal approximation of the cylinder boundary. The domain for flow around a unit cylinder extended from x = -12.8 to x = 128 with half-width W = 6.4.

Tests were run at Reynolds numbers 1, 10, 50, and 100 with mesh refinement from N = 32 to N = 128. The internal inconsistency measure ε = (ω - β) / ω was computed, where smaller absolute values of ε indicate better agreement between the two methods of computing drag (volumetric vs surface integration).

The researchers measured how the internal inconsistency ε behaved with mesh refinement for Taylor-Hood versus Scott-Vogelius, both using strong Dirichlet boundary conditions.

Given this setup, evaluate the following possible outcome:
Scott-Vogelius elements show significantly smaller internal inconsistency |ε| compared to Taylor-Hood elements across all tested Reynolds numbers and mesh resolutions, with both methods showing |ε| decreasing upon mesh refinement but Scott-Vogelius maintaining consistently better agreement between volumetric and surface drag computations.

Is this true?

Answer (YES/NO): NO